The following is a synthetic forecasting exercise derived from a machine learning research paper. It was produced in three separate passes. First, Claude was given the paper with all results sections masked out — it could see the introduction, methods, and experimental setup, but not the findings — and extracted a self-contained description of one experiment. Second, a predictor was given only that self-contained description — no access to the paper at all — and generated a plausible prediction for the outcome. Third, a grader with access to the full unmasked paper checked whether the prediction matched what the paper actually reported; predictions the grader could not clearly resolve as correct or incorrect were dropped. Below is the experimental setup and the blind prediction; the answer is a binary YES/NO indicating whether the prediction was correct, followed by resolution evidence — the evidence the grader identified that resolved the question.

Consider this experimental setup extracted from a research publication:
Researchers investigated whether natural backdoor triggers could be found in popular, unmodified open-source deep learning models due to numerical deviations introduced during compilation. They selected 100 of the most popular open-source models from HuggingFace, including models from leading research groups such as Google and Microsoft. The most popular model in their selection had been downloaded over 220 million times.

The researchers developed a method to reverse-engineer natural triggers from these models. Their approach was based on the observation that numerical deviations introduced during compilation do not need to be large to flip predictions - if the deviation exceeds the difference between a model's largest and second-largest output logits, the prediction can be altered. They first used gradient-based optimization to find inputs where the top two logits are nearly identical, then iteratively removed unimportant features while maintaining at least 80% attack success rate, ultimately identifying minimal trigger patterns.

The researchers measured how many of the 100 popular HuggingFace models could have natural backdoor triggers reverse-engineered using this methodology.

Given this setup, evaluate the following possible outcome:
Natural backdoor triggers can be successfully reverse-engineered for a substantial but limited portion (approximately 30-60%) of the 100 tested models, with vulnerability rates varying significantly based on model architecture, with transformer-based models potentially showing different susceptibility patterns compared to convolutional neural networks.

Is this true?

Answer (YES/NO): YES